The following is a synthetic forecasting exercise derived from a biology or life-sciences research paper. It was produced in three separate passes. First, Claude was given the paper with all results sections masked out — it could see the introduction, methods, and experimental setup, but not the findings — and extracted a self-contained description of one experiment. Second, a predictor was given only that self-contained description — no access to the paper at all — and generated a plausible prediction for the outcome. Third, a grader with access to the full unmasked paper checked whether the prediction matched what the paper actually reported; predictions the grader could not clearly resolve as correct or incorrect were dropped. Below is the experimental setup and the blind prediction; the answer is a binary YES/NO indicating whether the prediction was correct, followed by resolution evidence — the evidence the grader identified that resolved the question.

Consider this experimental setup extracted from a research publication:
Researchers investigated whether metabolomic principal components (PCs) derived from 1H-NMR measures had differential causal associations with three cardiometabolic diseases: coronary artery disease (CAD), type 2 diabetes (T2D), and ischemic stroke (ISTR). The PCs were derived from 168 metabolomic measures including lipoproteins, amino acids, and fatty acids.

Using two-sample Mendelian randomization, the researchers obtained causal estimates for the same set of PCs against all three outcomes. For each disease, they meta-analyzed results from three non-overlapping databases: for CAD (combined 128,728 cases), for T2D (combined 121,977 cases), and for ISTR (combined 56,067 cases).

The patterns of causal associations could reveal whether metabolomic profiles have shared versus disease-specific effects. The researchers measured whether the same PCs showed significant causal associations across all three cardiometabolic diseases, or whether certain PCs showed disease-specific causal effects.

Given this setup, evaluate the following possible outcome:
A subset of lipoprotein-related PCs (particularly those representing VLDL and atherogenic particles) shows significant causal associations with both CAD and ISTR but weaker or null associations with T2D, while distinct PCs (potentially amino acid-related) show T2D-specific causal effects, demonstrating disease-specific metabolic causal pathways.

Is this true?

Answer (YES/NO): NO